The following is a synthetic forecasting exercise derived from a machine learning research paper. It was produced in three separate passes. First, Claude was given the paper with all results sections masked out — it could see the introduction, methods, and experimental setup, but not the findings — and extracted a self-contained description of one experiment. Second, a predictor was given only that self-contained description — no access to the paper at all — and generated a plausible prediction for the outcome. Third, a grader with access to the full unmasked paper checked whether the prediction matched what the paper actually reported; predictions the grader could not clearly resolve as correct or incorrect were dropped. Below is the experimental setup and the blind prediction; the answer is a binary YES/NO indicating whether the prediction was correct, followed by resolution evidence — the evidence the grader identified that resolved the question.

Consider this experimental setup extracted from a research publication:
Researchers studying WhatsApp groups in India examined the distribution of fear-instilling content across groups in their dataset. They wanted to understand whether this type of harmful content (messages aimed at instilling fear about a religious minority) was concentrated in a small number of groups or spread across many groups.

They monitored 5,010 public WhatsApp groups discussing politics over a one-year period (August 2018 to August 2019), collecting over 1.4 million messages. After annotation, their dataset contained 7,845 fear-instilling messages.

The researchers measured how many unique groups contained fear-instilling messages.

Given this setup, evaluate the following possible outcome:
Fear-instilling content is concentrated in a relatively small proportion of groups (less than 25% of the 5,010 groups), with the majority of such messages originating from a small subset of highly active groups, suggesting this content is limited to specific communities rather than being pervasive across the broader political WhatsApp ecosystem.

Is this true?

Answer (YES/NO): YES